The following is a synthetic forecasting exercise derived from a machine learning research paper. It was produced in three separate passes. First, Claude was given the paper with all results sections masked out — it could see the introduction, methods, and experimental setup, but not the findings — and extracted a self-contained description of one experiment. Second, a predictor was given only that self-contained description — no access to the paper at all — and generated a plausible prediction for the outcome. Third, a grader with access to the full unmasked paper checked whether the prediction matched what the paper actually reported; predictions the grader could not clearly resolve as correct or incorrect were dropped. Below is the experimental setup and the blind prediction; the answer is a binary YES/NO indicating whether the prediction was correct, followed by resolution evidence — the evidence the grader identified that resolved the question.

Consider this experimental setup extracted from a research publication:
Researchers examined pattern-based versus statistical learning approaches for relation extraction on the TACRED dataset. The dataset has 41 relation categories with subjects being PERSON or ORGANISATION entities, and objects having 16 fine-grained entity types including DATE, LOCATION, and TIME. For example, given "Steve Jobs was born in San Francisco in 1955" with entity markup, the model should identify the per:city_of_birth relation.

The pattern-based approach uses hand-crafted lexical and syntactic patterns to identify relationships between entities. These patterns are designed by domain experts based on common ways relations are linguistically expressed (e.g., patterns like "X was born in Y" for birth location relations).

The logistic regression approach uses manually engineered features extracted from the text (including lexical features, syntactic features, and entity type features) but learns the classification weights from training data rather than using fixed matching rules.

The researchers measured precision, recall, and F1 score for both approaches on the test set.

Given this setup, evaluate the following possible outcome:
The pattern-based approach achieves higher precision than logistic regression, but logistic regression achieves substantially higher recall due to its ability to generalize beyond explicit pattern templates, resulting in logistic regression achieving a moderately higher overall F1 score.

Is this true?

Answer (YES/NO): NO